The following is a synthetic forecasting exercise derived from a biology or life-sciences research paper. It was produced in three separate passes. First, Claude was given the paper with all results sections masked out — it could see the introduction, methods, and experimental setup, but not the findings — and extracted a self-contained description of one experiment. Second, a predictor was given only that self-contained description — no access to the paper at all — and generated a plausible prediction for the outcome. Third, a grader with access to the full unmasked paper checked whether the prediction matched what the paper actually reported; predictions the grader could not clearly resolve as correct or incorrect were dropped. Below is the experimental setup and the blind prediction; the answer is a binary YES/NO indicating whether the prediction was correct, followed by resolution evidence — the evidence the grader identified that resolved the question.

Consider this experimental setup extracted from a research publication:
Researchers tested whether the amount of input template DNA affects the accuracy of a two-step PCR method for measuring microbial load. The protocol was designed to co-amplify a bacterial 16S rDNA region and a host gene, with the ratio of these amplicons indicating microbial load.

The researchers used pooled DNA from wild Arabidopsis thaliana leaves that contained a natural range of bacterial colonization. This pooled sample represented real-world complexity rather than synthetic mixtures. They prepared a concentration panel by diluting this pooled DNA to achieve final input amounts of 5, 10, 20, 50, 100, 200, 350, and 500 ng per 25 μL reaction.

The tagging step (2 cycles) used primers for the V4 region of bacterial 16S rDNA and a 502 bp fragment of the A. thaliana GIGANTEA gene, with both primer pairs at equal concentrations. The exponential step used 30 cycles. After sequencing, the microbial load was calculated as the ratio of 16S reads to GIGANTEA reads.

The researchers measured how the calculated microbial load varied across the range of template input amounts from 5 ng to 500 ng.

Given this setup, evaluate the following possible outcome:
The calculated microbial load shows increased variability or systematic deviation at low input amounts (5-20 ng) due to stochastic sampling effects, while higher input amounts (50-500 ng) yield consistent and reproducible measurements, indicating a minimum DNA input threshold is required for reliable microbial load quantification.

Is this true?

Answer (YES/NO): NO